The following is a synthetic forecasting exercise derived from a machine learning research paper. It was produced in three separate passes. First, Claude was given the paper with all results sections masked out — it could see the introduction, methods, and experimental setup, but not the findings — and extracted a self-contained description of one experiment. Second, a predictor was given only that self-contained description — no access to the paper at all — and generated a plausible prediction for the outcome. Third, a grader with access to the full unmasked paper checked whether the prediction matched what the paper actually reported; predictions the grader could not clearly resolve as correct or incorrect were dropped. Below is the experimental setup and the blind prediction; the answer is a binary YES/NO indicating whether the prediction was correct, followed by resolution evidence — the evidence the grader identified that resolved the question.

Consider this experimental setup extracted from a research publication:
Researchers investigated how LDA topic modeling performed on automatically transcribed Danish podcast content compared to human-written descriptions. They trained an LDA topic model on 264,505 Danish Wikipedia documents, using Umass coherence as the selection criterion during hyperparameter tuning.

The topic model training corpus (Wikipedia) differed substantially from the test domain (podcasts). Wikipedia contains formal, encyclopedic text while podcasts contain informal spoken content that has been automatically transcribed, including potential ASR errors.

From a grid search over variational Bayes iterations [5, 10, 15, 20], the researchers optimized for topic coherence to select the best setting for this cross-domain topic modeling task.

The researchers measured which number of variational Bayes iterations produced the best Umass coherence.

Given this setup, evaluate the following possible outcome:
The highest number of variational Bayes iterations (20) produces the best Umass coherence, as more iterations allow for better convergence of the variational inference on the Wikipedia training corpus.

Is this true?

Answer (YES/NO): YES